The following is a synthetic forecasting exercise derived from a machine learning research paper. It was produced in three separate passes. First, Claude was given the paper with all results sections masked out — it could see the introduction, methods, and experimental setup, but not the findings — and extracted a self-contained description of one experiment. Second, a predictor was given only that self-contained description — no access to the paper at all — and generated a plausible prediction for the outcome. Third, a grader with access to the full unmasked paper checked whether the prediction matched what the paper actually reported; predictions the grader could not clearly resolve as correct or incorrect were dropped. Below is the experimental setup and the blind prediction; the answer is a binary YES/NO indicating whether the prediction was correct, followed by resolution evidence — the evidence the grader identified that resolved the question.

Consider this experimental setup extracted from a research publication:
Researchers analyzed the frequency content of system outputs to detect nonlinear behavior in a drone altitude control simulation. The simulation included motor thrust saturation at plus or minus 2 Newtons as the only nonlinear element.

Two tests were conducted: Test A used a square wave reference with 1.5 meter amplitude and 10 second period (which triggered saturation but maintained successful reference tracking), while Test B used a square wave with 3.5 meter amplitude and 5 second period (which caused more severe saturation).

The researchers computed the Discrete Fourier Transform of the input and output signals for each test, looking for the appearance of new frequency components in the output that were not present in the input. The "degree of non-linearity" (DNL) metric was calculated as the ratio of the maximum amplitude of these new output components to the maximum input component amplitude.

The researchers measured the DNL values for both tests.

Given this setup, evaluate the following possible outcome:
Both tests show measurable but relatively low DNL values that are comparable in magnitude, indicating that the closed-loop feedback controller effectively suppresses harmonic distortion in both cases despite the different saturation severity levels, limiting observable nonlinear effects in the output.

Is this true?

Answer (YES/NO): NO